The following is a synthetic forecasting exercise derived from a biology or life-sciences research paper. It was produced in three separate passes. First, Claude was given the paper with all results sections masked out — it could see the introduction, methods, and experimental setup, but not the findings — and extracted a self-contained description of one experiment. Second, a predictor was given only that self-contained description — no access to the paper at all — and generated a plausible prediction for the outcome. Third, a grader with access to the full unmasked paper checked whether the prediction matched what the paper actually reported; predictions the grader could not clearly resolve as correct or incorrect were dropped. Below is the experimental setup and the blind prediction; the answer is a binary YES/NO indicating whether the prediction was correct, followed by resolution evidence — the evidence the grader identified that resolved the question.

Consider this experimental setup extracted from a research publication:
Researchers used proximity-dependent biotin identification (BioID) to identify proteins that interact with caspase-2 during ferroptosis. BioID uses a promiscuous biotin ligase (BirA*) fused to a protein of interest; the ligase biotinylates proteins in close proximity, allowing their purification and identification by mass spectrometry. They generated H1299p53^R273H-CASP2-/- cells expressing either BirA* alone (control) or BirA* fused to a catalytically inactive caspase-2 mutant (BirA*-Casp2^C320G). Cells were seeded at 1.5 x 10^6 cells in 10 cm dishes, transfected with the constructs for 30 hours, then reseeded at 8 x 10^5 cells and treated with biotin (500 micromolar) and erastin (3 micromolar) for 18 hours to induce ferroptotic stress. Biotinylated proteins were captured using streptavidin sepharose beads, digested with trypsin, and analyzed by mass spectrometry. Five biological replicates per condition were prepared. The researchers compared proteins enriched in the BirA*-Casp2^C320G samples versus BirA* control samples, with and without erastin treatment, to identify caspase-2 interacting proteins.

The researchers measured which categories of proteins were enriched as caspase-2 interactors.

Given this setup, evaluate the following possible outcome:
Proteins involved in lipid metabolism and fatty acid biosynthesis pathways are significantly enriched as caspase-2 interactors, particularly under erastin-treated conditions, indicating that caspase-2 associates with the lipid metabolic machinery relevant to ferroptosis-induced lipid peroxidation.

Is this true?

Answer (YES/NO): NO